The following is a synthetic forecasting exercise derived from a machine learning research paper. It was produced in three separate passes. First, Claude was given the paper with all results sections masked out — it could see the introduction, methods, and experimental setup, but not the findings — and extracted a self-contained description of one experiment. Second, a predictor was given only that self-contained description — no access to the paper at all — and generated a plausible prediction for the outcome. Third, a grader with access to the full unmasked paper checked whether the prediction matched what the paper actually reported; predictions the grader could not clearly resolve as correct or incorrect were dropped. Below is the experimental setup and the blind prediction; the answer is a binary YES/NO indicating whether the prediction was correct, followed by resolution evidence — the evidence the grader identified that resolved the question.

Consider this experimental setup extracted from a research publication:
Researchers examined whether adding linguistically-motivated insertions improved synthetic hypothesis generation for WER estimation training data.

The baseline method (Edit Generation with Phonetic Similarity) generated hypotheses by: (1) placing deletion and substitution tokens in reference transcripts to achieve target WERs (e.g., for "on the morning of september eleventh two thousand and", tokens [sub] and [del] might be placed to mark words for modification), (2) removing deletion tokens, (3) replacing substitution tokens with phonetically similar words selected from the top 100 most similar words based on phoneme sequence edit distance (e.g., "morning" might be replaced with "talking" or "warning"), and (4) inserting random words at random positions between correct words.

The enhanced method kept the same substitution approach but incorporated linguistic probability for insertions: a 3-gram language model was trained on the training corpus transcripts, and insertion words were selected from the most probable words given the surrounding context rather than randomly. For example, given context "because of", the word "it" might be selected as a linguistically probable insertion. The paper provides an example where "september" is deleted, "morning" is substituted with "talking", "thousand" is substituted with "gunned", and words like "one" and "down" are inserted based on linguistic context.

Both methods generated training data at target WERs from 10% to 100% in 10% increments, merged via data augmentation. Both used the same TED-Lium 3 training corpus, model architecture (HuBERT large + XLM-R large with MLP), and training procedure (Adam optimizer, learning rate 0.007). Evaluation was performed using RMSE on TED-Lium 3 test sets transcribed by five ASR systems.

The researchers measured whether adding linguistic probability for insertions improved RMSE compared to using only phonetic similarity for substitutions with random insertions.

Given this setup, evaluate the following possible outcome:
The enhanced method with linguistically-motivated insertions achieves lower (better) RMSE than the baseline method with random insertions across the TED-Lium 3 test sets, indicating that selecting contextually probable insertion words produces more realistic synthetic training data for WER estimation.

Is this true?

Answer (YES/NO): YES